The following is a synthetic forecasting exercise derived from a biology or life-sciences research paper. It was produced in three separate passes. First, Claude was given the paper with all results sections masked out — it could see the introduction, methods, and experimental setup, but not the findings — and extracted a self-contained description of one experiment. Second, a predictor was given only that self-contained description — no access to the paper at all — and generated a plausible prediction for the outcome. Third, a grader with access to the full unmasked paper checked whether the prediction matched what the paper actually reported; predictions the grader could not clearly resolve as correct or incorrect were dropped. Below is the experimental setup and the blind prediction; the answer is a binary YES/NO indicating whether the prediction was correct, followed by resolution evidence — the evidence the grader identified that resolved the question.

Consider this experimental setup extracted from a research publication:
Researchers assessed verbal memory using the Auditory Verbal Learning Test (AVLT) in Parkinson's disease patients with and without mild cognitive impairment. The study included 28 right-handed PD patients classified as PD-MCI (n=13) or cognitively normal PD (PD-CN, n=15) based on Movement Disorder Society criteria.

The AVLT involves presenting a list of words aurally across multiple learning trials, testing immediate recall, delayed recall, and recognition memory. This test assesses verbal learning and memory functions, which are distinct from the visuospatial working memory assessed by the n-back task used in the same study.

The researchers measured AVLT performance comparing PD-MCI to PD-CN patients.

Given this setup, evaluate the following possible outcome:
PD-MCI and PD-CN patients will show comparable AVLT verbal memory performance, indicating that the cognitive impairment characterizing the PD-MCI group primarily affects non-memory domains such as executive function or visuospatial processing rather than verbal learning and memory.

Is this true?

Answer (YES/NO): NO